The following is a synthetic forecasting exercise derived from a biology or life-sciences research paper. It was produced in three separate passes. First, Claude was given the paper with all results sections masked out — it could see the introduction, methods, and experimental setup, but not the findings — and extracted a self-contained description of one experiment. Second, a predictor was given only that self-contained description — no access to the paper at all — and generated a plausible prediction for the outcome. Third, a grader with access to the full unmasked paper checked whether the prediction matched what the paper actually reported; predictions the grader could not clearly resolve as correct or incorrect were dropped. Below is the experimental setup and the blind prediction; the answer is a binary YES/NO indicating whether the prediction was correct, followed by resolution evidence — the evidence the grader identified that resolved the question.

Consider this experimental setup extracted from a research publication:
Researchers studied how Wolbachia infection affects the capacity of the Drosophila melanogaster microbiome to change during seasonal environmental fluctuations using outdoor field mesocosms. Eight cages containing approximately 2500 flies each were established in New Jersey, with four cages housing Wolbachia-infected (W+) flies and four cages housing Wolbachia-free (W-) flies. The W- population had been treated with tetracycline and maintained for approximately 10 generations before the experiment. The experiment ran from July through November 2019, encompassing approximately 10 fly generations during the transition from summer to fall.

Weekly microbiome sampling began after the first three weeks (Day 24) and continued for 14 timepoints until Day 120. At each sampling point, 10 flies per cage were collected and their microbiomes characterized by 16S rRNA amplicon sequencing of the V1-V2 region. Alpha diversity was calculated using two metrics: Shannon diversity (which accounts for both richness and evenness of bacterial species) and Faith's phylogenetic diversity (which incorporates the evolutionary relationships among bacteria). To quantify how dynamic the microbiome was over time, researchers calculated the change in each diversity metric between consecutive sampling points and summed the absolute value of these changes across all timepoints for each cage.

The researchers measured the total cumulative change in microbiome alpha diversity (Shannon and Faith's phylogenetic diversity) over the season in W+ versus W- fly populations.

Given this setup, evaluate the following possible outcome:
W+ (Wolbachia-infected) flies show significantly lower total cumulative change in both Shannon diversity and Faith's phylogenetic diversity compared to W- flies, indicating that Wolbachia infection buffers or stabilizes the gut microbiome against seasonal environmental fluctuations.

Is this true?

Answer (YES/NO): NO